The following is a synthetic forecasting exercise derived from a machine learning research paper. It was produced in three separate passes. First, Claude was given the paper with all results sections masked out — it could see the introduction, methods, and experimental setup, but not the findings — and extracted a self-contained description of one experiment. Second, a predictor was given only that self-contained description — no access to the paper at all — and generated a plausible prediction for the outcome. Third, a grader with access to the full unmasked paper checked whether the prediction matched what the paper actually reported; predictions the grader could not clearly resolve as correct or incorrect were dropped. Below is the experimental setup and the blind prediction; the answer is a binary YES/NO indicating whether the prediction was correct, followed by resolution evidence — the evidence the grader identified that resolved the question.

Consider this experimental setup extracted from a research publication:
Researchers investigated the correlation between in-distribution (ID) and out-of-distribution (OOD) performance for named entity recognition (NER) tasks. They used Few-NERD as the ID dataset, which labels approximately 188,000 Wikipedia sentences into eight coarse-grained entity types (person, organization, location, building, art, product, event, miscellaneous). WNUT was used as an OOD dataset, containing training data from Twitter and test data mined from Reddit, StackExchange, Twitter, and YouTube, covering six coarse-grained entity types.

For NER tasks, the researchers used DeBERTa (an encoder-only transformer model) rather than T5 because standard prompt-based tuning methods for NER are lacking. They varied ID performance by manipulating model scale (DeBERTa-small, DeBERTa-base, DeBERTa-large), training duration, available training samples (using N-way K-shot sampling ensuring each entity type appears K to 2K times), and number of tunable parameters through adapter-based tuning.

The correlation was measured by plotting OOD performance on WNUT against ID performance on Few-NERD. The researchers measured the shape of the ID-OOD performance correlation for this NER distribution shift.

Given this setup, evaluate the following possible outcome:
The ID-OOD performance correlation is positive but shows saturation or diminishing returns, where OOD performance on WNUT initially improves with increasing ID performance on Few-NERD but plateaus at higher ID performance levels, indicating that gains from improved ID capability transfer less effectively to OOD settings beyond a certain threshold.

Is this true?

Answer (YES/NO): NO